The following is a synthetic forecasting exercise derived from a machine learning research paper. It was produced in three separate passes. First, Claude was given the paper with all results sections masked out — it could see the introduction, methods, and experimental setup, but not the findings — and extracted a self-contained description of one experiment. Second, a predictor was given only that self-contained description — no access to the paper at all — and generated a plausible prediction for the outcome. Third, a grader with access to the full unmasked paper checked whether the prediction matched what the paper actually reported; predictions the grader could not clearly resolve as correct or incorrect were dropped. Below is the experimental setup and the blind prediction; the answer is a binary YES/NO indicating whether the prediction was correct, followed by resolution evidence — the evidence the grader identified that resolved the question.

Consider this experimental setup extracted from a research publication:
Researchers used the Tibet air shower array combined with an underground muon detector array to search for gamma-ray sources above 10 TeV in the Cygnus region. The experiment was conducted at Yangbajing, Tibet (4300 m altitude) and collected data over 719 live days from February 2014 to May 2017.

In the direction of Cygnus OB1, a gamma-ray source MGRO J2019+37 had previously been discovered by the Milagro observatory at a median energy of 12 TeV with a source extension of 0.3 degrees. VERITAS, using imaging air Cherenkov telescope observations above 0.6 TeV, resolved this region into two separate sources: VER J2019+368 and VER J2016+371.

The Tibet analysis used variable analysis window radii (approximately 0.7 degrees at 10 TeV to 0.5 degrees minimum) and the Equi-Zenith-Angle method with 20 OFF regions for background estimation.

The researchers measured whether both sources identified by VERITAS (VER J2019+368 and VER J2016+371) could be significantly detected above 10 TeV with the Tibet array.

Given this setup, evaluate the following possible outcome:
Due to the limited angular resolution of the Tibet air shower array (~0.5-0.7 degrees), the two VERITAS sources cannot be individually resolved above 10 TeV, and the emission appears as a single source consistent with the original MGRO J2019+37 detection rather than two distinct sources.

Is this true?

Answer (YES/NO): NO